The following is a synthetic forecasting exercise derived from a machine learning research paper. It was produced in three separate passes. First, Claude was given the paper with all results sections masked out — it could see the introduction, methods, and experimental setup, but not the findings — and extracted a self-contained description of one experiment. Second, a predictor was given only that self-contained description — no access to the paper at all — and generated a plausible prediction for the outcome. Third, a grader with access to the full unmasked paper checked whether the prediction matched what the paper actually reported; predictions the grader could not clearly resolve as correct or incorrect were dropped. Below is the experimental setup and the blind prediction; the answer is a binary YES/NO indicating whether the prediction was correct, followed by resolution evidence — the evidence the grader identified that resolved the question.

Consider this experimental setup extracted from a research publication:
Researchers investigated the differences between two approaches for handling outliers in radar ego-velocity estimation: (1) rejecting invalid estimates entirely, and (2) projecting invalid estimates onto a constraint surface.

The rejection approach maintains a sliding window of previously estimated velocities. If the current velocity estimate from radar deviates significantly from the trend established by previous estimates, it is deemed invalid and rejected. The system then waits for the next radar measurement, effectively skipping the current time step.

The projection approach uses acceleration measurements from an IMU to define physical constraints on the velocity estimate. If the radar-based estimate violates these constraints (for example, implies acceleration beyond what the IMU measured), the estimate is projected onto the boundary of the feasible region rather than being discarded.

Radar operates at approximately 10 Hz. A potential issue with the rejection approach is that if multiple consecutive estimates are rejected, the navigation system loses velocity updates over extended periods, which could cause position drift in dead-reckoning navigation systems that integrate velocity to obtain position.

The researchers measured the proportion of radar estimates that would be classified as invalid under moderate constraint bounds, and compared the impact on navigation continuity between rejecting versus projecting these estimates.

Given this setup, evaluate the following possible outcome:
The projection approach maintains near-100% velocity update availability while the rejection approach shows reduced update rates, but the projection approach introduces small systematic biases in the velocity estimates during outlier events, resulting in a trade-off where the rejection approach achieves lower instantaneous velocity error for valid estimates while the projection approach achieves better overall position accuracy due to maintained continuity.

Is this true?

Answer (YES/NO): NO